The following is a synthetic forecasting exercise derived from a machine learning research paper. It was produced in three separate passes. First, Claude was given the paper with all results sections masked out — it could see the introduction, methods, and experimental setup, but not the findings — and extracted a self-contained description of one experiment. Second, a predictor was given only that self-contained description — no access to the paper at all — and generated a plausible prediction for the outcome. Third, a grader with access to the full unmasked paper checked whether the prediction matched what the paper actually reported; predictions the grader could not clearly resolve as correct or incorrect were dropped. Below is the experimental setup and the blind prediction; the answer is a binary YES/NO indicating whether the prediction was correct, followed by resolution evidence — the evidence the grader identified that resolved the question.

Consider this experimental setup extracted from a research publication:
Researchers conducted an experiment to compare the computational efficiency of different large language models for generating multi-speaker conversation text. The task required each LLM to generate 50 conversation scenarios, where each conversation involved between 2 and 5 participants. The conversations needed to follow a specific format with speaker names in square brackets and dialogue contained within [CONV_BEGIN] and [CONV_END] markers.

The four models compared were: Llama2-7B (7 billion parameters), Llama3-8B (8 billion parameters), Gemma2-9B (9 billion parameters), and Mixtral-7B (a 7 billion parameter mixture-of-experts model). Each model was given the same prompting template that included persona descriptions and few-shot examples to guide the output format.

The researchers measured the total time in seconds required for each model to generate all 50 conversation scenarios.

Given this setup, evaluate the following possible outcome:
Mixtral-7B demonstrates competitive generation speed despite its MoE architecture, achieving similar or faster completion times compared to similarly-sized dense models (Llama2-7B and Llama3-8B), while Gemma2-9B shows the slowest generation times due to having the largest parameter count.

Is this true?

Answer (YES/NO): NO